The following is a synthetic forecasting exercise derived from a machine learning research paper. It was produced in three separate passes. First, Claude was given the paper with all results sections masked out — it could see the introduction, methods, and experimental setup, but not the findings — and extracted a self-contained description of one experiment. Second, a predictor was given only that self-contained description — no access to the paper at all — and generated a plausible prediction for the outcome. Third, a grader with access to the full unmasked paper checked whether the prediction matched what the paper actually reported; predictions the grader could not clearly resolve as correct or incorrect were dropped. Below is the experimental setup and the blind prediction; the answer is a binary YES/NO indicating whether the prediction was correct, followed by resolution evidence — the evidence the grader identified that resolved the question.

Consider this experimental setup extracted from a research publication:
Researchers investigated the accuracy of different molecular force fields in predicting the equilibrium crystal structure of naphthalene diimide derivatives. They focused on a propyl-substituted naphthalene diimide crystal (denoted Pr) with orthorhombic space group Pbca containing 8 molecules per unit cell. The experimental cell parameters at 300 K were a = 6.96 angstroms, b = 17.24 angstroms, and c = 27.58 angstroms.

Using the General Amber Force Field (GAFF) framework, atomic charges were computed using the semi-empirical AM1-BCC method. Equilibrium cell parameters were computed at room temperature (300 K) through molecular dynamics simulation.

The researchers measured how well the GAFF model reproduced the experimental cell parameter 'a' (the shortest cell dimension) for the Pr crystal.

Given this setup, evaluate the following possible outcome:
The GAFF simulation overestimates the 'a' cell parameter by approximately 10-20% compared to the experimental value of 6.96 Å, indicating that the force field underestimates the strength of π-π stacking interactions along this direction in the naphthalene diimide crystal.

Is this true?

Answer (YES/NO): NO